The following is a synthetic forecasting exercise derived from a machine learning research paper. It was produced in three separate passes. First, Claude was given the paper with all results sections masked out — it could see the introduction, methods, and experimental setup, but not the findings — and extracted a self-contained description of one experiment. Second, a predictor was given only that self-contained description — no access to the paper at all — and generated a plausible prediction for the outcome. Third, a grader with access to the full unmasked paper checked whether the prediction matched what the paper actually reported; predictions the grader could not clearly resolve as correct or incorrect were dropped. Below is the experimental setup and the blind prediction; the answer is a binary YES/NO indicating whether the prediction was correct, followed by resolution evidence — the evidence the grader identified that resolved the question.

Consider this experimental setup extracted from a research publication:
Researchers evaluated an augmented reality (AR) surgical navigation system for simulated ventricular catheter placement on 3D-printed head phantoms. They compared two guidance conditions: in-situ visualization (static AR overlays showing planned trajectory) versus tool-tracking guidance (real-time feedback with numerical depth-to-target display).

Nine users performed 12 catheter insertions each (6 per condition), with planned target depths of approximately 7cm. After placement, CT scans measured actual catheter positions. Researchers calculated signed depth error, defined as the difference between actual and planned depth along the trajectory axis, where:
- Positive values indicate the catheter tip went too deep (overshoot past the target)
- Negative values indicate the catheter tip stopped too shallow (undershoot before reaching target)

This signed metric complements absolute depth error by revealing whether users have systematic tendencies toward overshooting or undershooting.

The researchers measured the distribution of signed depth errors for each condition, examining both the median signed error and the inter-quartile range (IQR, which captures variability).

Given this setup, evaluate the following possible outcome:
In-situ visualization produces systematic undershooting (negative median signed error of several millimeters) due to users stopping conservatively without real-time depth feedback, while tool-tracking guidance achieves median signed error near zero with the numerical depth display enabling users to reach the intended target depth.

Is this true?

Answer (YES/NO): NO